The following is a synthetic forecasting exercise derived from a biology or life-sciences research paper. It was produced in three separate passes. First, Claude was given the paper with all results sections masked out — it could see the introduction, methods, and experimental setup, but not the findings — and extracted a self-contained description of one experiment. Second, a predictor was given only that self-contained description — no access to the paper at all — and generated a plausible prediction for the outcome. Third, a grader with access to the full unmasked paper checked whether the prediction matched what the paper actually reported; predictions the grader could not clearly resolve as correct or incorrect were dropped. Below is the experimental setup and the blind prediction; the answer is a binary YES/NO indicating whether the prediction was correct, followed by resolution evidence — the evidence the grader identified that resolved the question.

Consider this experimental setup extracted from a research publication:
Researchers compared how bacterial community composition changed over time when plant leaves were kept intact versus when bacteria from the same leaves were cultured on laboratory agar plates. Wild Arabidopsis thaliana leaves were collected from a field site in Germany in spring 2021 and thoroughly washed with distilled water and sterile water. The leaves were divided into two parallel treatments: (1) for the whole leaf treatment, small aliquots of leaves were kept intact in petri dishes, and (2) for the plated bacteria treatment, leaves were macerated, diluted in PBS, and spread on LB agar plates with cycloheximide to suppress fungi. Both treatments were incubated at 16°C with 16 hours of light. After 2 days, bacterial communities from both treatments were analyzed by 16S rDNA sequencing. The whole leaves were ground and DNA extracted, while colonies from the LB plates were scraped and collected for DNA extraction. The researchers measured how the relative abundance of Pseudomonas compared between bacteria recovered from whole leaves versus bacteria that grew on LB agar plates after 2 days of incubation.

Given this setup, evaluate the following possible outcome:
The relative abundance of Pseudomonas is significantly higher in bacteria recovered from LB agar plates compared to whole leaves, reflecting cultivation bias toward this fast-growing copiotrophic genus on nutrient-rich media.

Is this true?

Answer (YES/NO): YES